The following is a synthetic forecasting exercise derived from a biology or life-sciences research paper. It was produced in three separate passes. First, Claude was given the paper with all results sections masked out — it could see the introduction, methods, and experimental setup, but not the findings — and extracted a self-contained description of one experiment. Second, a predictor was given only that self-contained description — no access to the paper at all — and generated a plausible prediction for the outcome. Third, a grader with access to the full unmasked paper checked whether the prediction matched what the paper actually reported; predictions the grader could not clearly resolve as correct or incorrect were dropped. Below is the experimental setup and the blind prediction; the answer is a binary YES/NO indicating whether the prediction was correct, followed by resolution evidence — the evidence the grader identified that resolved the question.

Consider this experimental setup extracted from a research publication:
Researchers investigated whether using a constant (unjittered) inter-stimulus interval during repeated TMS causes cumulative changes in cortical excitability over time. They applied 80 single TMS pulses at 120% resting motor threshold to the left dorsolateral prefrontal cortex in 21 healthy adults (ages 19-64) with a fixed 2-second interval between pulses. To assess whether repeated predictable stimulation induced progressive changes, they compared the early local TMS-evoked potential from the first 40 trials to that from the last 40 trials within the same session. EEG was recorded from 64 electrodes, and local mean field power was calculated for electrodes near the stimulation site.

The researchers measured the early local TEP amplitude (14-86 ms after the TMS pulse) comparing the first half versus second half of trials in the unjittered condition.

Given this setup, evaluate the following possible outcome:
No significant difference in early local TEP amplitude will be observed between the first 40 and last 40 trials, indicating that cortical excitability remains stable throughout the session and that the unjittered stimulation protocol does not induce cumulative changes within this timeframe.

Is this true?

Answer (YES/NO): YES